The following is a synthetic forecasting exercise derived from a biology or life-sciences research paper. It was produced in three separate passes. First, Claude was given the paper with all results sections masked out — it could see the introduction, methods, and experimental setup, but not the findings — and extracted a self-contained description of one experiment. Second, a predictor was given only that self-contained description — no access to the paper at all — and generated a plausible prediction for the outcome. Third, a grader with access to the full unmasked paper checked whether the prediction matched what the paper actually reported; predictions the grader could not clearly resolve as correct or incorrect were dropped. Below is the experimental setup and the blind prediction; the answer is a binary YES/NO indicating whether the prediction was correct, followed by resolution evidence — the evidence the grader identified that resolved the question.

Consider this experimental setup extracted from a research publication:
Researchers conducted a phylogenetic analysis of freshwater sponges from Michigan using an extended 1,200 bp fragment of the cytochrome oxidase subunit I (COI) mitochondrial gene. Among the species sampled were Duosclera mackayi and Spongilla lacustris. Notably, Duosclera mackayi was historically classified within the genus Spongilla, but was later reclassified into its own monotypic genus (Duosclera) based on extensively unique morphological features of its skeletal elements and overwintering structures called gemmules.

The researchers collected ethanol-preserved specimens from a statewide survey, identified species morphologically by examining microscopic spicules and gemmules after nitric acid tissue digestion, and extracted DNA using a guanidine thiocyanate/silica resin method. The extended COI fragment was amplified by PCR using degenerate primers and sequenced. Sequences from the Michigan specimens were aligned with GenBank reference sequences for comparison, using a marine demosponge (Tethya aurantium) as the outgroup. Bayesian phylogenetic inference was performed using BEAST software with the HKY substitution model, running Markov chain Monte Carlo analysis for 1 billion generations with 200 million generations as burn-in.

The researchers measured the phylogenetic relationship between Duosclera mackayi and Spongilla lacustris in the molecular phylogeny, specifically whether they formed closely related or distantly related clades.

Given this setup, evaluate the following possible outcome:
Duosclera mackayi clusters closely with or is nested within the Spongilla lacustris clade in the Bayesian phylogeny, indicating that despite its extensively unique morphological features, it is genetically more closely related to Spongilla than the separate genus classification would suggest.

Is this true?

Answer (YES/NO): YES